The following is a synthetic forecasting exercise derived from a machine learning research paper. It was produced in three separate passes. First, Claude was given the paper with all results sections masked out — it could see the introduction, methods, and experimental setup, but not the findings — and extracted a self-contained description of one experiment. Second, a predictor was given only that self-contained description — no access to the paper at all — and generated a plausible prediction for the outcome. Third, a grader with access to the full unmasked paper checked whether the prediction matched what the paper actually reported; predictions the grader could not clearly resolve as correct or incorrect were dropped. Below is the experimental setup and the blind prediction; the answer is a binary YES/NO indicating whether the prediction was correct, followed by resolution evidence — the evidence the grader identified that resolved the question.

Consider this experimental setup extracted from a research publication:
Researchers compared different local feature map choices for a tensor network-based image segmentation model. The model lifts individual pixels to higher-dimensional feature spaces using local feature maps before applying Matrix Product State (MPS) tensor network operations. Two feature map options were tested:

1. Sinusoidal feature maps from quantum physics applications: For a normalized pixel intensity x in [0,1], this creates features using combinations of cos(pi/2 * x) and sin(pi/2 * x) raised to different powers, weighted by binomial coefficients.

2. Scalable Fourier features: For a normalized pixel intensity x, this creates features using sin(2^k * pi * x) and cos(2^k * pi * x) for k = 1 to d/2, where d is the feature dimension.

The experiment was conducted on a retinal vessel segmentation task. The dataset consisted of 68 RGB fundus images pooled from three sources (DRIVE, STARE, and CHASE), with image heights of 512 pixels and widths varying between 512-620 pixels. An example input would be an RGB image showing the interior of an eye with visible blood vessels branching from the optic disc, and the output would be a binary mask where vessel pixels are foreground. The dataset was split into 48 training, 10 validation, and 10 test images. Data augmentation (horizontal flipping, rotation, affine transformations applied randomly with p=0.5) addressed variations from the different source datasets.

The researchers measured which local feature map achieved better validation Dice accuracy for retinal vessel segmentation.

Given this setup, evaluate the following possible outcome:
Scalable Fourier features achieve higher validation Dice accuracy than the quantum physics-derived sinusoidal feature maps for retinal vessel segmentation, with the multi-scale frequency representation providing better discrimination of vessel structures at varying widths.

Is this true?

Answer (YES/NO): YES